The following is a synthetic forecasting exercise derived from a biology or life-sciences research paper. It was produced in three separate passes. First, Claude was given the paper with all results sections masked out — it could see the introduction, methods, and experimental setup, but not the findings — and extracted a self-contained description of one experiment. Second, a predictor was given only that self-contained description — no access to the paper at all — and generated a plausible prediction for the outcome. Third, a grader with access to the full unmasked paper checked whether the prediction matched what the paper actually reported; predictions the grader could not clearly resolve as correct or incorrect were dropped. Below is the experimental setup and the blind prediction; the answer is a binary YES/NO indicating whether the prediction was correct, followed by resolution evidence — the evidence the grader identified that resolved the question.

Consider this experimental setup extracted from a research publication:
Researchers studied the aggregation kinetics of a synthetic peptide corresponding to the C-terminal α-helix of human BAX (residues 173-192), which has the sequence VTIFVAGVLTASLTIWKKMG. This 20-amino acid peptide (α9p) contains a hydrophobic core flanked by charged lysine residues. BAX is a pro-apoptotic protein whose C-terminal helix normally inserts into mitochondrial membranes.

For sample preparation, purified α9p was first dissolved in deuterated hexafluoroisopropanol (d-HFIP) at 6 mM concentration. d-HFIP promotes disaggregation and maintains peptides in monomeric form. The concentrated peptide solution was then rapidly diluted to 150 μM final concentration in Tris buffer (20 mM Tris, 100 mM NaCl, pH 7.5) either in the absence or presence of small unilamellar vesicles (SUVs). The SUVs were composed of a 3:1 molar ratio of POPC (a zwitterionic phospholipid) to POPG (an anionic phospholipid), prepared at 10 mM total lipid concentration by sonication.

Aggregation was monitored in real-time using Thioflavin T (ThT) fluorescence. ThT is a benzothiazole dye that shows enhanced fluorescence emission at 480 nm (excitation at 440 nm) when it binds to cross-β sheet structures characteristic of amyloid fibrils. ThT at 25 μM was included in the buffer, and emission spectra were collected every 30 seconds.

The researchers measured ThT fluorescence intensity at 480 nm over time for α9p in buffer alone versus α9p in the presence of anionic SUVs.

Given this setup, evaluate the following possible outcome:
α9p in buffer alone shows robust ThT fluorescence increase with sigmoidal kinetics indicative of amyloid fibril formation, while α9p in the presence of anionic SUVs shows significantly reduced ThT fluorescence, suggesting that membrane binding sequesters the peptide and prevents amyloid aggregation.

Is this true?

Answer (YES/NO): NO